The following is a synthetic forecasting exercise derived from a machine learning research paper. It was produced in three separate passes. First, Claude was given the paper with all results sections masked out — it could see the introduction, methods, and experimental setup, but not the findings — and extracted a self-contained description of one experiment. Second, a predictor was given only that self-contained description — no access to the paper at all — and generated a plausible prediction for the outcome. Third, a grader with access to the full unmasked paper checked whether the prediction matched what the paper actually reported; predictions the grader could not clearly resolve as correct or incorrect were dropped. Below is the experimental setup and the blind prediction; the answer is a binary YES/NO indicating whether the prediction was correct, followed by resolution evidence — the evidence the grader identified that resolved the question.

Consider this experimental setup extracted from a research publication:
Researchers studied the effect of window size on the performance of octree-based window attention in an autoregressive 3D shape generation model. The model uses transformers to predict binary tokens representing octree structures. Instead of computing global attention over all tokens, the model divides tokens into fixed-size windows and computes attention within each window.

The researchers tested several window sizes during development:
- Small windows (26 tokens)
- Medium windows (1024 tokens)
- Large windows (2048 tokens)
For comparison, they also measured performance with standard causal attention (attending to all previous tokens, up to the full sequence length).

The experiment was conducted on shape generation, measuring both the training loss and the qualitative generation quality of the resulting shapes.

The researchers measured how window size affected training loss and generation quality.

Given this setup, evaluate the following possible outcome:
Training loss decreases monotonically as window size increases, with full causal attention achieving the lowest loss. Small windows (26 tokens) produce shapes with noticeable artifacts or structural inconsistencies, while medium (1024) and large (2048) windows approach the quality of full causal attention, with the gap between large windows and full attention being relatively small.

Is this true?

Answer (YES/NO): YES